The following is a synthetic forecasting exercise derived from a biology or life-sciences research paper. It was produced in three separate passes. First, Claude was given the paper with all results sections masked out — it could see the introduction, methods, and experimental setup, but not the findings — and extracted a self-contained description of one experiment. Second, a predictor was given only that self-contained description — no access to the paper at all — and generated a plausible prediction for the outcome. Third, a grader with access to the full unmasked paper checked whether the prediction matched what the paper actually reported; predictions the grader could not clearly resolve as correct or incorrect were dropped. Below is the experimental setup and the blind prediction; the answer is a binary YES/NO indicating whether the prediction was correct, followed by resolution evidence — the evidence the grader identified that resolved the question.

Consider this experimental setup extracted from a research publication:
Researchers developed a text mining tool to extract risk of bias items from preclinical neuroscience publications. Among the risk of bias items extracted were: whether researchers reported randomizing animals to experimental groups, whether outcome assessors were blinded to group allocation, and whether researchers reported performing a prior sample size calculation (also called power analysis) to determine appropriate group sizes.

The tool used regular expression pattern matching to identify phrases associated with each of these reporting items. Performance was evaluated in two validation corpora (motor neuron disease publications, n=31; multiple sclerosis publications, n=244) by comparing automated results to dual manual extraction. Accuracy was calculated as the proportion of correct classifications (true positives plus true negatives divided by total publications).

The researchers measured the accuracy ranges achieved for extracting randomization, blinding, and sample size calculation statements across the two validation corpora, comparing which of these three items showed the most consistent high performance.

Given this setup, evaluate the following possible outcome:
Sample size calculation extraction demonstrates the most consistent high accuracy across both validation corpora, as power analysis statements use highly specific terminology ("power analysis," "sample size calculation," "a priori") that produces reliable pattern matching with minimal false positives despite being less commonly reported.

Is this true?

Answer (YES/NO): NO